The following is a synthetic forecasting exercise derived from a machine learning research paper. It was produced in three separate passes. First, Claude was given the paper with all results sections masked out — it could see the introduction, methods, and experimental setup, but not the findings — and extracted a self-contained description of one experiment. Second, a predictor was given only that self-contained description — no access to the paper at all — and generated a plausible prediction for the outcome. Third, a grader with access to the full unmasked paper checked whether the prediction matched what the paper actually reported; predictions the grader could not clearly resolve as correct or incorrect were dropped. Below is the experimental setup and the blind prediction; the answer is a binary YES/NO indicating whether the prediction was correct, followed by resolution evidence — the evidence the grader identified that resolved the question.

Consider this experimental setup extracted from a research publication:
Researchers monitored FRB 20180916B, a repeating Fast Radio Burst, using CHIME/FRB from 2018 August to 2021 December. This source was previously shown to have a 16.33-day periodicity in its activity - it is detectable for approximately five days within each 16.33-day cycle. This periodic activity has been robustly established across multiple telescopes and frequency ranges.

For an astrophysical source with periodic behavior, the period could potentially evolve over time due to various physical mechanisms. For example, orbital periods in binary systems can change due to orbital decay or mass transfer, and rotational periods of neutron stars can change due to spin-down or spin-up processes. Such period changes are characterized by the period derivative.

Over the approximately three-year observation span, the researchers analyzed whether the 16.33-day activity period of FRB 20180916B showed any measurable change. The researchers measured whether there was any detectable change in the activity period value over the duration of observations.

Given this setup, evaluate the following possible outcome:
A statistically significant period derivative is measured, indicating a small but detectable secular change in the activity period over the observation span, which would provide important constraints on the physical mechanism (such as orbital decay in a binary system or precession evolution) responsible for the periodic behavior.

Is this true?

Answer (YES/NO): NO